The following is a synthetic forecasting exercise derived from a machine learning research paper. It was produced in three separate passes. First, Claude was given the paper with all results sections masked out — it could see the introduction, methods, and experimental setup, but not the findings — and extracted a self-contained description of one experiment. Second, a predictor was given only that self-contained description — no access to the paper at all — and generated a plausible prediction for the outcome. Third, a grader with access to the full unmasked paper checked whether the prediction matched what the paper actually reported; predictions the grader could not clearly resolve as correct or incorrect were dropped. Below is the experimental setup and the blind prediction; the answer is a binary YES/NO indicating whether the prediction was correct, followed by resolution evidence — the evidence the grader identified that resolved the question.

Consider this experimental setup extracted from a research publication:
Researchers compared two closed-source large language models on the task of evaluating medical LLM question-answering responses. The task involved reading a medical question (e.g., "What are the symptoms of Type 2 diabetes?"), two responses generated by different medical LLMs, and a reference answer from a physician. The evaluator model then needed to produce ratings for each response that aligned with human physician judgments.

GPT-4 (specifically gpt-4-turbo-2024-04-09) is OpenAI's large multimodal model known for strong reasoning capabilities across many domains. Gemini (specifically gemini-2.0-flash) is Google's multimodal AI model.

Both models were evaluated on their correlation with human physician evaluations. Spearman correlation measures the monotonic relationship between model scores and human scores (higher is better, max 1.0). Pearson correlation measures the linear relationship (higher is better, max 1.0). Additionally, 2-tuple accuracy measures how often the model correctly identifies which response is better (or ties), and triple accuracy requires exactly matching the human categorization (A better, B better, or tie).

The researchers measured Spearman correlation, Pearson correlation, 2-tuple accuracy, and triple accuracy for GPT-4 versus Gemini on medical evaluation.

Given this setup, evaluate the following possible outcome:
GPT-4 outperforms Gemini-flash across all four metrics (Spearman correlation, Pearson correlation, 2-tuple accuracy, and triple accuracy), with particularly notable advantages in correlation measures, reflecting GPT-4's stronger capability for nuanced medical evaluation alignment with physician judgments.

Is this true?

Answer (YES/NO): NO